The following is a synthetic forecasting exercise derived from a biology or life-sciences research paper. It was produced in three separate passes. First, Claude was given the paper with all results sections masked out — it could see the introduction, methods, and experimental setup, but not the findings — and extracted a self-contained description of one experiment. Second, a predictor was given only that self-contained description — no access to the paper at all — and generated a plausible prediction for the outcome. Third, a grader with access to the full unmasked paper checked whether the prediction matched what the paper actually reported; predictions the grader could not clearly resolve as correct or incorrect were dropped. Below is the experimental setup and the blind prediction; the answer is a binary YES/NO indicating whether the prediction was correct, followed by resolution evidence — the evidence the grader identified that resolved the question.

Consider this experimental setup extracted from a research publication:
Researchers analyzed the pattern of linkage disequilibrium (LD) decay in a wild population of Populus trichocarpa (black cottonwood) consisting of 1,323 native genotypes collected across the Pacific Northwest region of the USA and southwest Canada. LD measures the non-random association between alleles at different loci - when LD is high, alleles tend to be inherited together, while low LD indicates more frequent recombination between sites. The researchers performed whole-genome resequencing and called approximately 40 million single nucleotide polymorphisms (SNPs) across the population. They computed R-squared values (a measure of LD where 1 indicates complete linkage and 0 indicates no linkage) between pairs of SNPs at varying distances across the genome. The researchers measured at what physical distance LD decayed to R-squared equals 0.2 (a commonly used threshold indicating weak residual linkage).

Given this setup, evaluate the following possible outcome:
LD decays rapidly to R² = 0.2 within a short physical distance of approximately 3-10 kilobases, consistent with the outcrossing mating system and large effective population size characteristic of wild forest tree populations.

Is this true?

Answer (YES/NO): NO